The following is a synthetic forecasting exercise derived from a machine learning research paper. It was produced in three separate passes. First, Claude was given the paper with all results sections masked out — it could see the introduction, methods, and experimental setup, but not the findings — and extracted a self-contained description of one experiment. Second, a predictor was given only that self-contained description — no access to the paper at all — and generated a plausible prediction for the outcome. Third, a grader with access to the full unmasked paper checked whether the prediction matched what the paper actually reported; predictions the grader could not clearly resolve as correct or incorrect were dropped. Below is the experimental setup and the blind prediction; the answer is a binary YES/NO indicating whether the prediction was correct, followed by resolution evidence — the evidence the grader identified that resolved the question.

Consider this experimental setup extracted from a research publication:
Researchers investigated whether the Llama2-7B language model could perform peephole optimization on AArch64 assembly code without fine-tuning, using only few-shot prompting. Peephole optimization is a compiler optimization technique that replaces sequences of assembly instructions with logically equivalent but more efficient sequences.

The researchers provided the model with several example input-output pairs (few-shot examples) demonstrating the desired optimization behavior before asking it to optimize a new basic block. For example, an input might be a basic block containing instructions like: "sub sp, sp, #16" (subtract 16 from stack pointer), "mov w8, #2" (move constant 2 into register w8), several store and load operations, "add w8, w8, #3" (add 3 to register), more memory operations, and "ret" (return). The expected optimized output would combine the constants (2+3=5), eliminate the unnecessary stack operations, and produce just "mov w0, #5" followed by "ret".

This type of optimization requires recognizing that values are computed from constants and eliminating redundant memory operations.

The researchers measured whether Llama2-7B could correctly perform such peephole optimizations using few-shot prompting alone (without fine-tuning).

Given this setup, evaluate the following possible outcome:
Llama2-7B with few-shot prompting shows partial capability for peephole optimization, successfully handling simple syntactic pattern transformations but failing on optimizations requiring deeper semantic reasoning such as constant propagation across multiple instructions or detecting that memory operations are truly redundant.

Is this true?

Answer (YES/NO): NO